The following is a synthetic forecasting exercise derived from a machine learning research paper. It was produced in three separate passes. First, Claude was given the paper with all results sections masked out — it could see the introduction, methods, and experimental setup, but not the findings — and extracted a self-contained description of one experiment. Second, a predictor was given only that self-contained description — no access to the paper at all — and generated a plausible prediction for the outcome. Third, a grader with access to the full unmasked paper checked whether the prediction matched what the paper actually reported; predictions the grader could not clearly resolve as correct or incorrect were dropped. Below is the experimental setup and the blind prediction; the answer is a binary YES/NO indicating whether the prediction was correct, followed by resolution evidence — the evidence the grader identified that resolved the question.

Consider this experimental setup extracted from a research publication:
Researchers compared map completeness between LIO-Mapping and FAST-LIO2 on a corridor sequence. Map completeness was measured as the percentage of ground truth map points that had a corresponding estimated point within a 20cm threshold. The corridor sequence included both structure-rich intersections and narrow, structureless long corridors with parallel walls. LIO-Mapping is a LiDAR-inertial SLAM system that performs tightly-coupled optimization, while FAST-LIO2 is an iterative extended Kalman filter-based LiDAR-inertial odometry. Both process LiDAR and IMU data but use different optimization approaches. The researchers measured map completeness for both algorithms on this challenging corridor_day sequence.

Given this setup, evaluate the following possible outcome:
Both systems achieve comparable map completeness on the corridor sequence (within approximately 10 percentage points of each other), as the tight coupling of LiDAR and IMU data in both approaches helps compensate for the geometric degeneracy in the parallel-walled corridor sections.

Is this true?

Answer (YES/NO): YES